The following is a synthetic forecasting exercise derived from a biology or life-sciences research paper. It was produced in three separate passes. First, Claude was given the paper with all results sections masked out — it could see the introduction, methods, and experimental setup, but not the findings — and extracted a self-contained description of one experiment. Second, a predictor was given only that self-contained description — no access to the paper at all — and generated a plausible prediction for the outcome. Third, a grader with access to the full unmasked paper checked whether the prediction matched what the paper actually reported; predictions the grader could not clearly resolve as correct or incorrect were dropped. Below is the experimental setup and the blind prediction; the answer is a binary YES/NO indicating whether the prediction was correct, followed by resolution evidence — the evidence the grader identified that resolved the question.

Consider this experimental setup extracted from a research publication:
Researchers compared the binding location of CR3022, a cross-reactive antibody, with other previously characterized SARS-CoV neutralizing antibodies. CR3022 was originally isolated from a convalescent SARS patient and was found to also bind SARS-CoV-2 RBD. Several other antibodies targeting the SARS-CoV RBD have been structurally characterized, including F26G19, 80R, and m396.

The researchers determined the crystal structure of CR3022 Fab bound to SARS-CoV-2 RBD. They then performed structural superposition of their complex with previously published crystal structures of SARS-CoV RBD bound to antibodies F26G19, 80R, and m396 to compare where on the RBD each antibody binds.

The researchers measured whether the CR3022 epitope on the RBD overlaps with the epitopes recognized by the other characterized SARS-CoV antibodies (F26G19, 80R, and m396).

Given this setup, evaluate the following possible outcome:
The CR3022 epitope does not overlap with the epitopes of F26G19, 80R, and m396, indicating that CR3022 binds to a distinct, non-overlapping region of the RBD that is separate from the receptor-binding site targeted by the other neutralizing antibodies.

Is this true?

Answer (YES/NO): YES